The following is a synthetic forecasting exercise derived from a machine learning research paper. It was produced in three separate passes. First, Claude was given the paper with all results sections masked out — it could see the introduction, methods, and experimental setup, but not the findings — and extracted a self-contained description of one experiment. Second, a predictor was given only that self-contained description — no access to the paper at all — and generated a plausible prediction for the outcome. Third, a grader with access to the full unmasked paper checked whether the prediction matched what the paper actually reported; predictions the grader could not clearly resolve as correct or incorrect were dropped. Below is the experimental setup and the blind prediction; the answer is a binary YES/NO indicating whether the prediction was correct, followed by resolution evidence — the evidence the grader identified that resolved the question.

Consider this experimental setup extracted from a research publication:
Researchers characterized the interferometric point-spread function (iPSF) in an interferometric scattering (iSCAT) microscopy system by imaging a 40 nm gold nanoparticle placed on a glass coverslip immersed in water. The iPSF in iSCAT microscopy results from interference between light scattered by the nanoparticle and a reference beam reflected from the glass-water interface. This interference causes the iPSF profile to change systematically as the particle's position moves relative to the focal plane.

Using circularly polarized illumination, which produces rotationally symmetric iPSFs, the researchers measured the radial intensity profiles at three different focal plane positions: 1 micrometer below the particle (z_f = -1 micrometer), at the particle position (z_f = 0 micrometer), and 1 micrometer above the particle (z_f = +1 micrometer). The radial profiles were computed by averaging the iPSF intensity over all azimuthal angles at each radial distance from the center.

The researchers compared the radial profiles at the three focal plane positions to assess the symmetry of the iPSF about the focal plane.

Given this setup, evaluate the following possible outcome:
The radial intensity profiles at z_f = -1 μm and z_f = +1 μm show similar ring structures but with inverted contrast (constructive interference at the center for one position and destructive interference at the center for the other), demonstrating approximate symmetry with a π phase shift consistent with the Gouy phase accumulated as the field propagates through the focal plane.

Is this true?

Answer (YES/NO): NO